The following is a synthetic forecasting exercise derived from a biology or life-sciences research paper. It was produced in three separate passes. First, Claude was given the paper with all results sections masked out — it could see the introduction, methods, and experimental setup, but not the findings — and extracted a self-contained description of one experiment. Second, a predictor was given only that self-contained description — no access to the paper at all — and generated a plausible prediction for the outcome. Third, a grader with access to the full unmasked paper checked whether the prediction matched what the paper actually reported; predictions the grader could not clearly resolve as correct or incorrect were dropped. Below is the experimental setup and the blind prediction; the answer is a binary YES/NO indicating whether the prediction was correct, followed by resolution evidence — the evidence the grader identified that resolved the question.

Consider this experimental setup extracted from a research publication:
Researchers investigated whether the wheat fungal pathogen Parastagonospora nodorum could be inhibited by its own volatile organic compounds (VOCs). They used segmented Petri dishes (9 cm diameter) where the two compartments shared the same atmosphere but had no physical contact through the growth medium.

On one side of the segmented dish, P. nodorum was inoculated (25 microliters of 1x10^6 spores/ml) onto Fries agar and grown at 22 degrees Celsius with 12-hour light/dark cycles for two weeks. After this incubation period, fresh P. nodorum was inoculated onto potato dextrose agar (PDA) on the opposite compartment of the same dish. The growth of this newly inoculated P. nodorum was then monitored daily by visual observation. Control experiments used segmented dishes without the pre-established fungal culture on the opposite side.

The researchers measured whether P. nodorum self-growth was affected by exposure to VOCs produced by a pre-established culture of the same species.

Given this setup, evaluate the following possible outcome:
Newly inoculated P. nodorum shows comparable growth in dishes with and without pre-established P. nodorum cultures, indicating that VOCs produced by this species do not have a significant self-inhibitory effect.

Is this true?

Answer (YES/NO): NO